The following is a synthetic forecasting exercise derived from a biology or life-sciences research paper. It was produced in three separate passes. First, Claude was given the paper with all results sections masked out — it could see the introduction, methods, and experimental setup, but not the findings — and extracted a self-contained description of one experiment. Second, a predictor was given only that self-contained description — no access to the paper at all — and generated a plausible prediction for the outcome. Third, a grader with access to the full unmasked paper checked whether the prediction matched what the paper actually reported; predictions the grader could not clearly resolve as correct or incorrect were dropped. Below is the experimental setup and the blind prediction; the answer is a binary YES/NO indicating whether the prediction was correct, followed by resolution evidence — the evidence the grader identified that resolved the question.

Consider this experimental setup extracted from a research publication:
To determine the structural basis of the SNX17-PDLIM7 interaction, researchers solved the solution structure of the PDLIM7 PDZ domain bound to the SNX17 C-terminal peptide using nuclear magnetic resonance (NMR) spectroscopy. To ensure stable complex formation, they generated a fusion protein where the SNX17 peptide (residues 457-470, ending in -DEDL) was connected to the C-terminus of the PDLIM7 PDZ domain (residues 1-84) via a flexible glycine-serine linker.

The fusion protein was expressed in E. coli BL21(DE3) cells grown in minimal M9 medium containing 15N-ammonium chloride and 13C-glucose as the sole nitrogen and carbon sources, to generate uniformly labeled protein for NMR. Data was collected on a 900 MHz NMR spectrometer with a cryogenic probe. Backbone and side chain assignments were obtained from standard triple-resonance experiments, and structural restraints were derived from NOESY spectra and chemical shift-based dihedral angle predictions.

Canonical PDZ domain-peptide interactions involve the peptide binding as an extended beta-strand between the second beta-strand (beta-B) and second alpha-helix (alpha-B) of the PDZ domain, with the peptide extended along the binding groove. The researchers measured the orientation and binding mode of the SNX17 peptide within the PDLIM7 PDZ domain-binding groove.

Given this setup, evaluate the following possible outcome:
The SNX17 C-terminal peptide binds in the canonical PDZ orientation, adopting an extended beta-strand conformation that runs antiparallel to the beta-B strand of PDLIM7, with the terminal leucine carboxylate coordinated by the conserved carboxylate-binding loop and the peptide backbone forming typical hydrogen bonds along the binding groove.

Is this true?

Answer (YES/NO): NO